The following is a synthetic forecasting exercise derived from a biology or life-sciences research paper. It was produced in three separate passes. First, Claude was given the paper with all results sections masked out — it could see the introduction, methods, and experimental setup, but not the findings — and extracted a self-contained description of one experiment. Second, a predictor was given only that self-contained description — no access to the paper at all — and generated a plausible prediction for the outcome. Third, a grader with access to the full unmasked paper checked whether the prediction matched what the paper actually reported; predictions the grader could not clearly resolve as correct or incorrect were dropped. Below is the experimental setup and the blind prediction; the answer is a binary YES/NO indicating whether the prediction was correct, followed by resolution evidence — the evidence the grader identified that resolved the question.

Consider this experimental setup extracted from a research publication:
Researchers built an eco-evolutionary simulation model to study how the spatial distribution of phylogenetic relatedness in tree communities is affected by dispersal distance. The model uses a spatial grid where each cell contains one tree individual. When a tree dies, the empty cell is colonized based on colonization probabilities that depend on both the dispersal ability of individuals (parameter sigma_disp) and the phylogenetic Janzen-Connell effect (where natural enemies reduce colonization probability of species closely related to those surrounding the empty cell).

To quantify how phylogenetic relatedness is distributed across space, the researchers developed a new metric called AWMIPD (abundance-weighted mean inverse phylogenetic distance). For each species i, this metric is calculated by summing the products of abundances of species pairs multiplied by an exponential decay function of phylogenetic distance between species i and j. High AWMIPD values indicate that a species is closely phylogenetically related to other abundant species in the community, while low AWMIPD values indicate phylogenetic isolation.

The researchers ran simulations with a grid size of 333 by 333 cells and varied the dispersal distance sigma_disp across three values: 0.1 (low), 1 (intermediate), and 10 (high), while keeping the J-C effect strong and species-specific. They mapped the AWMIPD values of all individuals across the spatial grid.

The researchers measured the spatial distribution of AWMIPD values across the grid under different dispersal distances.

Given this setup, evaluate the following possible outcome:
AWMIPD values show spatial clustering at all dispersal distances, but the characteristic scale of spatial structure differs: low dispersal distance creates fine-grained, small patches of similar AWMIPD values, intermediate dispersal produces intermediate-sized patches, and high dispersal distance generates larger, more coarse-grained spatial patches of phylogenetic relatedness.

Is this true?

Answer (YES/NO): NO